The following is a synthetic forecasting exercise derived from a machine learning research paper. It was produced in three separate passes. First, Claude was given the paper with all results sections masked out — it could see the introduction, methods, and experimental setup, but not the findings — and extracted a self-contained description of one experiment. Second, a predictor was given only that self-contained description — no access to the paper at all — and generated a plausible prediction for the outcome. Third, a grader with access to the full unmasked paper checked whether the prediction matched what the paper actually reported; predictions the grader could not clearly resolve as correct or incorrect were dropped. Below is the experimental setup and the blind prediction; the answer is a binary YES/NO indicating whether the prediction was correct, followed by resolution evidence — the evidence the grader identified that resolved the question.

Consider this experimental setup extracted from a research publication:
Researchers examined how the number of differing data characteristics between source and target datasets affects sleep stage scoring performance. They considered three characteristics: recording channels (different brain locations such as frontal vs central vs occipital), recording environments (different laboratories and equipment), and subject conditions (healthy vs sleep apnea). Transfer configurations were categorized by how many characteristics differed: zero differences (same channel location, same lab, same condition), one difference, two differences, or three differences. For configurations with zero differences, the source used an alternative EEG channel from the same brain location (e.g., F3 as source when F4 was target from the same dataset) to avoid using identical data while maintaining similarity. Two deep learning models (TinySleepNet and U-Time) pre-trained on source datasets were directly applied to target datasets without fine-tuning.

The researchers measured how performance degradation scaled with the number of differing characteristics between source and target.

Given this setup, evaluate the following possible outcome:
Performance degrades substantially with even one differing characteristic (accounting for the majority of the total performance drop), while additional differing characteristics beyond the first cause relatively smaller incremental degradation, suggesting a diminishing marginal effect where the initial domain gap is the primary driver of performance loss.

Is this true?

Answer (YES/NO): NO